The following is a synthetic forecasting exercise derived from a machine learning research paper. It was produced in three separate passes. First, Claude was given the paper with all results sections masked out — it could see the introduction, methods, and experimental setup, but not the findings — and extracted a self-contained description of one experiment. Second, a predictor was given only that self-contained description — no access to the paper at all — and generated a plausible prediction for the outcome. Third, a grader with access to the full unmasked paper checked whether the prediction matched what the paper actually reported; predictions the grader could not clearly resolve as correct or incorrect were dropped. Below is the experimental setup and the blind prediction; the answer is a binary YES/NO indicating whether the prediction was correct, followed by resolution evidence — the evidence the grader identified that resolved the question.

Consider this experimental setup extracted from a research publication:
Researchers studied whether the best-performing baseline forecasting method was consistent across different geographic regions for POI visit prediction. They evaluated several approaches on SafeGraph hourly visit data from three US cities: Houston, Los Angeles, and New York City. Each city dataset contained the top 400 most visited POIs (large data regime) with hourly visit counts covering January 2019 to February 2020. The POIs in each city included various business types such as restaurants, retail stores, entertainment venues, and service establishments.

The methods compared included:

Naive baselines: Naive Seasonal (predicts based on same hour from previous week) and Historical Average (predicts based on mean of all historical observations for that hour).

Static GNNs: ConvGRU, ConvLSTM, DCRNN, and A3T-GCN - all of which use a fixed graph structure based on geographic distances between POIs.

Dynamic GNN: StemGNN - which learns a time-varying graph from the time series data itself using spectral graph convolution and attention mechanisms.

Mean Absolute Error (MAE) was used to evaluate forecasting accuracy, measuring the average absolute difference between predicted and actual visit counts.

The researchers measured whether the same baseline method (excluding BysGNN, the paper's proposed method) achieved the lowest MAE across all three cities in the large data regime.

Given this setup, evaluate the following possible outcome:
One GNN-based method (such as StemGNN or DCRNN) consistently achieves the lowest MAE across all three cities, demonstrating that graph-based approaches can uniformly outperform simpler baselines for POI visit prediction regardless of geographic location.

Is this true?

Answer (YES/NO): YES